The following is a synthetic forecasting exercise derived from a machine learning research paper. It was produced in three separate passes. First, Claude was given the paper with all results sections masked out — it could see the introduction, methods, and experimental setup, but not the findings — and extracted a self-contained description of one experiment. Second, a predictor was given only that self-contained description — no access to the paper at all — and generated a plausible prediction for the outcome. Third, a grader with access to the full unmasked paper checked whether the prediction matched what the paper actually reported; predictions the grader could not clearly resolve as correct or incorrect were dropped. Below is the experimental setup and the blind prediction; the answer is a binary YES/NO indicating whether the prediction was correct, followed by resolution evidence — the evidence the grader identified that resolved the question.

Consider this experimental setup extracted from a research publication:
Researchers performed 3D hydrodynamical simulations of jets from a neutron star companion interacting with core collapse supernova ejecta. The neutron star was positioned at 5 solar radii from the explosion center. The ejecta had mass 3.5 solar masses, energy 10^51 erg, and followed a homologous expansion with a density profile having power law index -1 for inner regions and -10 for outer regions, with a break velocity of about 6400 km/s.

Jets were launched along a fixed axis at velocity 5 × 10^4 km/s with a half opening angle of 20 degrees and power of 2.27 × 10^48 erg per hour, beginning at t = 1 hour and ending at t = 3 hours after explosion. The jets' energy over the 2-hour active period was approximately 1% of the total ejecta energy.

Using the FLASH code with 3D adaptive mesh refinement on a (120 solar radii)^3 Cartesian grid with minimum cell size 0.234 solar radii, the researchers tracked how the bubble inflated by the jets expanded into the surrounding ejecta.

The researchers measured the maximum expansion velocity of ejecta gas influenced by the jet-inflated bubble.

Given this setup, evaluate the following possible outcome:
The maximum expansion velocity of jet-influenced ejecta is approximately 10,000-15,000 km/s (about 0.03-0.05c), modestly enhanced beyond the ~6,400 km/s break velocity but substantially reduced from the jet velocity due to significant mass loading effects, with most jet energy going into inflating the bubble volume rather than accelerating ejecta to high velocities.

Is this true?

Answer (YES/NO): NO